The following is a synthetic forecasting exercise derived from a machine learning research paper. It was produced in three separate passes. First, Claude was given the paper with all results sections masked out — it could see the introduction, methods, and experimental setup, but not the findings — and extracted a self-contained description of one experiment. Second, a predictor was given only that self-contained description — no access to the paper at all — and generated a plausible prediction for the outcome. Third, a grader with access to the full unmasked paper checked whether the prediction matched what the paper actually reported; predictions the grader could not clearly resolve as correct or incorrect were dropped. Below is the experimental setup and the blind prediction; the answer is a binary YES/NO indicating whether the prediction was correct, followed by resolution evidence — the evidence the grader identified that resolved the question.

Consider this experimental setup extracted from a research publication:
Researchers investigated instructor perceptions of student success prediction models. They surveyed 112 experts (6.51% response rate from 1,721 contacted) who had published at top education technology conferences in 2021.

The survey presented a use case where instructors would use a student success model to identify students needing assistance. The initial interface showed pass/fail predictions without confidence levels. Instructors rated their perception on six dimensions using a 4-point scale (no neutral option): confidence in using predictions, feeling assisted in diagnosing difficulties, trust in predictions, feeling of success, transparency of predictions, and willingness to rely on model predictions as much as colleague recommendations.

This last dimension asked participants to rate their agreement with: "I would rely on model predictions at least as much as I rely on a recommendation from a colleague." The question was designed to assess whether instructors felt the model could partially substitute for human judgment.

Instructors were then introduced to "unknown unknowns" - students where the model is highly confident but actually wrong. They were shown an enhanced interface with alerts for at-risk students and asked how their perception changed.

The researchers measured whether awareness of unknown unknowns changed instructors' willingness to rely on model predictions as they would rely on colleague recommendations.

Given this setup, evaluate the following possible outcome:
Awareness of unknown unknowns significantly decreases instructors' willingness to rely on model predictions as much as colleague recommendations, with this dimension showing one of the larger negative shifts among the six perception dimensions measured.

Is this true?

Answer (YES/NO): NO